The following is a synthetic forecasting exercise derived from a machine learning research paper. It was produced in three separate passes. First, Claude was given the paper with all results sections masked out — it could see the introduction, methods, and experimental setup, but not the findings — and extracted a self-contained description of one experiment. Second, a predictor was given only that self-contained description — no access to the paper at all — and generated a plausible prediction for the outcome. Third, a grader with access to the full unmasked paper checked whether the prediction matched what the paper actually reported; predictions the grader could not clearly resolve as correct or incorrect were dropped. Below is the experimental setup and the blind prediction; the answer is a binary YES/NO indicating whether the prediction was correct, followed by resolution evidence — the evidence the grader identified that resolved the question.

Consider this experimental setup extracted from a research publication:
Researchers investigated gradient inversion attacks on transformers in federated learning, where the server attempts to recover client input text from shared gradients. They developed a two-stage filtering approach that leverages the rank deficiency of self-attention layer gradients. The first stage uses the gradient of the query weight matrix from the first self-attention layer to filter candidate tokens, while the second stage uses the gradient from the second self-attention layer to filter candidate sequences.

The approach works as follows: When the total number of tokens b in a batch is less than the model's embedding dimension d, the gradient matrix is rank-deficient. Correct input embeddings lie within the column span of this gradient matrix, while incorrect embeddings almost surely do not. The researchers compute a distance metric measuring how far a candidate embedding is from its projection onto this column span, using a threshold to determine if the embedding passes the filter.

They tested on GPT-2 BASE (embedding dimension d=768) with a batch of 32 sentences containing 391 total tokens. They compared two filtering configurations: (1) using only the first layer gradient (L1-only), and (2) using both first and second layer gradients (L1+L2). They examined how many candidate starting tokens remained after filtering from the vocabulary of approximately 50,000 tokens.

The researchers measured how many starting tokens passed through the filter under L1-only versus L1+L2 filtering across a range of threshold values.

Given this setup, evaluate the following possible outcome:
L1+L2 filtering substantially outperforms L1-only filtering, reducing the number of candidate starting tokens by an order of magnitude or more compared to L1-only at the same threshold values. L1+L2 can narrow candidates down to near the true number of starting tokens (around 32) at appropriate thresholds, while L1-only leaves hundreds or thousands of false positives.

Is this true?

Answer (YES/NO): NO